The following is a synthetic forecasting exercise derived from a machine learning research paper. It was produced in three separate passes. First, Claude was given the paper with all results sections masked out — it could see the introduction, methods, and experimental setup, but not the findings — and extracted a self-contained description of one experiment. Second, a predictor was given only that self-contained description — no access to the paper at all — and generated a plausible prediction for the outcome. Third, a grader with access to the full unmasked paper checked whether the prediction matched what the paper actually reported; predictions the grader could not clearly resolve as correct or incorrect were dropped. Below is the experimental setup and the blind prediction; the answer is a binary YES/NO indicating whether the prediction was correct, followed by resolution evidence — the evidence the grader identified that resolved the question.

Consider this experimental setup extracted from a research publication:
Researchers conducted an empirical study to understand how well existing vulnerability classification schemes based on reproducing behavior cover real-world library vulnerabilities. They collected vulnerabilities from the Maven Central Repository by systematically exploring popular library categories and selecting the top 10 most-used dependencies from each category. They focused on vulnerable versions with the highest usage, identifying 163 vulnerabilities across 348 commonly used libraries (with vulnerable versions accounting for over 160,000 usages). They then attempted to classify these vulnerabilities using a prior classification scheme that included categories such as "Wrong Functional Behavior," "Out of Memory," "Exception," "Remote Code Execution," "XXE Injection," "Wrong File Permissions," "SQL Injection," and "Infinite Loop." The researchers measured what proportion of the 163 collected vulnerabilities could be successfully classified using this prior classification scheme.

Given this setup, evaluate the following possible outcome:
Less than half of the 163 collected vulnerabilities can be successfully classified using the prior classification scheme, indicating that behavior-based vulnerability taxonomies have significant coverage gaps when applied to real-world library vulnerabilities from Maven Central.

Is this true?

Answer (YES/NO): NO